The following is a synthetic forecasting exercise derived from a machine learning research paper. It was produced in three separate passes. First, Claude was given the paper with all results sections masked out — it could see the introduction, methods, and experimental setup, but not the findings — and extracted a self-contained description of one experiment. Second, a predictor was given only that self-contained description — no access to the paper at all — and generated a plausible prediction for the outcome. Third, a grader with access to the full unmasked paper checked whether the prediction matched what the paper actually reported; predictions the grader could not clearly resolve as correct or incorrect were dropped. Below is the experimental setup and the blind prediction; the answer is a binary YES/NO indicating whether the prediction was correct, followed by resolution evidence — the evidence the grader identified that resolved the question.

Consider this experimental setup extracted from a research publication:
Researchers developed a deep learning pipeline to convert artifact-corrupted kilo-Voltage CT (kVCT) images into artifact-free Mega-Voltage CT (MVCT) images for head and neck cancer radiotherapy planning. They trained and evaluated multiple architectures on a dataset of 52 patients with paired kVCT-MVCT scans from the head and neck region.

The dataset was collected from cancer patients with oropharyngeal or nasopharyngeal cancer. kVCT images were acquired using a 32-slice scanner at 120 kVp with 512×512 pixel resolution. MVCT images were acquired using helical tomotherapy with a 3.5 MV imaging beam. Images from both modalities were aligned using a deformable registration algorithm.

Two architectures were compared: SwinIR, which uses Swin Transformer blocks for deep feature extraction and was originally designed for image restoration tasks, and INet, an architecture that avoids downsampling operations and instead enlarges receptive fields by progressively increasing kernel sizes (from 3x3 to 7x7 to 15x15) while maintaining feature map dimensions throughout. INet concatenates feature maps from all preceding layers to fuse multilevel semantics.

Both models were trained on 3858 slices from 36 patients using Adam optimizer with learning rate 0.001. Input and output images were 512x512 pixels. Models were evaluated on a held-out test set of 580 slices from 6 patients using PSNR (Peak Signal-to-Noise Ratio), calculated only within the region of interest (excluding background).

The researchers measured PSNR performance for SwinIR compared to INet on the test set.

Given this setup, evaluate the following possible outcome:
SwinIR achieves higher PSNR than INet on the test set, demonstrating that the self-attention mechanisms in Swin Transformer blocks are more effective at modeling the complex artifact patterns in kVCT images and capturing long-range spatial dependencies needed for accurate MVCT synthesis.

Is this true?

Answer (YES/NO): YES